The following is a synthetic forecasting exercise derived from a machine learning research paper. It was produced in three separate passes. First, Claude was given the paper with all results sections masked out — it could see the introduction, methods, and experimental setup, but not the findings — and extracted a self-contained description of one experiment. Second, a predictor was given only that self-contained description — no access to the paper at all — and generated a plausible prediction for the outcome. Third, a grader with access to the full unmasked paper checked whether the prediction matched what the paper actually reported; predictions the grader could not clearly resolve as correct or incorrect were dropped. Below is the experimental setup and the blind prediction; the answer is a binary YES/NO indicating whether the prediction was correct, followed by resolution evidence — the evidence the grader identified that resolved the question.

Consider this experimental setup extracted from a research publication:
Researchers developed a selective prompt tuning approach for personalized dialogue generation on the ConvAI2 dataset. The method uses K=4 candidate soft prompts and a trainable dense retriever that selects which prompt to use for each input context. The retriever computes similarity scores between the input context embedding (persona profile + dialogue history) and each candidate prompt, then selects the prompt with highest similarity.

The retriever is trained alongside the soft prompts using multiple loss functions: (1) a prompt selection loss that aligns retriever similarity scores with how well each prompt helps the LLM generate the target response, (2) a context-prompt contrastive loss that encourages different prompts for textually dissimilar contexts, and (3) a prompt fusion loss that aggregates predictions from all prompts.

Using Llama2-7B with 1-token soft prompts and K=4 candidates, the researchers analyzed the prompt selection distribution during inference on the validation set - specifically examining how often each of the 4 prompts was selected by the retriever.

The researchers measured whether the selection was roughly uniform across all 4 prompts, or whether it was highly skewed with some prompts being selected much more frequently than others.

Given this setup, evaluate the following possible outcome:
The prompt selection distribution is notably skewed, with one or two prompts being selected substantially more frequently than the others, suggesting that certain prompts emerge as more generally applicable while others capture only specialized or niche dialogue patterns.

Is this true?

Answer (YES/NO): YES